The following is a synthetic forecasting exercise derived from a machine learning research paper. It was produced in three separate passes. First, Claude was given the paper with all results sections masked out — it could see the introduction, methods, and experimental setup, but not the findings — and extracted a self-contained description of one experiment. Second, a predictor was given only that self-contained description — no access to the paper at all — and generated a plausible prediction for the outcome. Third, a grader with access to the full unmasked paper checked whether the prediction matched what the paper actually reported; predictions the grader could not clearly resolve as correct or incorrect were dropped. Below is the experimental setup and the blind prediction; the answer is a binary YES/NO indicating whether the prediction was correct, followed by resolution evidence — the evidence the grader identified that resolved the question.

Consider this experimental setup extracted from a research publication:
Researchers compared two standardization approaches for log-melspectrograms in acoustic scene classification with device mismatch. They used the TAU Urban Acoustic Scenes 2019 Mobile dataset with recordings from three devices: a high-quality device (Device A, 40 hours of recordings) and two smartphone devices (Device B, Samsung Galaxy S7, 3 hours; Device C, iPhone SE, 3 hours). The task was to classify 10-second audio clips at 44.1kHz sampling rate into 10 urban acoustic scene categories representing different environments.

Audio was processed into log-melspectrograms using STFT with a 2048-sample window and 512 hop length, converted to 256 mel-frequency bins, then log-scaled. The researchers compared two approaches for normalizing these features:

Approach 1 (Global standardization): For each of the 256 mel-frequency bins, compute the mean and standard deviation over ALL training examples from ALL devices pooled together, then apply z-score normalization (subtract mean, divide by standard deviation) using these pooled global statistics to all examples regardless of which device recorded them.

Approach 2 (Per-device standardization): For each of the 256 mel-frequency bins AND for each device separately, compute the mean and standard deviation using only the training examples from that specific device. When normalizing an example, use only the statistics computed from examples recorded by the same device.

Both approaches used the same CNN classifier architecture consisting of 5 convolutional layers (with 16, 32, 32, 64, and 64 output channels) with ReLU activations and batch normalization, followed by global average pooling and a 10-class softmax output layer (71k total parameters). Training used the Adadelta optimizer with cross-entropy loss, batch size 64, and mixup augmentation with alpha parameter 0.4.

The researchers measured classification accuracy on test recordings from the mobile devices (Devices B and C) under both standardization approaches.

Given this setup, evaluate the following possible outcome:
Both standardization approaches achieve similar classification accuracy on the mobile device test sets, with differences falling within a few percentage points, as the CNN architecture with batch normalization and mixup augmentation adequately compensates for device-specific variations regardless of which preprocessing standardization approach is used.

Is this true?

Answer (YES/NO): NO